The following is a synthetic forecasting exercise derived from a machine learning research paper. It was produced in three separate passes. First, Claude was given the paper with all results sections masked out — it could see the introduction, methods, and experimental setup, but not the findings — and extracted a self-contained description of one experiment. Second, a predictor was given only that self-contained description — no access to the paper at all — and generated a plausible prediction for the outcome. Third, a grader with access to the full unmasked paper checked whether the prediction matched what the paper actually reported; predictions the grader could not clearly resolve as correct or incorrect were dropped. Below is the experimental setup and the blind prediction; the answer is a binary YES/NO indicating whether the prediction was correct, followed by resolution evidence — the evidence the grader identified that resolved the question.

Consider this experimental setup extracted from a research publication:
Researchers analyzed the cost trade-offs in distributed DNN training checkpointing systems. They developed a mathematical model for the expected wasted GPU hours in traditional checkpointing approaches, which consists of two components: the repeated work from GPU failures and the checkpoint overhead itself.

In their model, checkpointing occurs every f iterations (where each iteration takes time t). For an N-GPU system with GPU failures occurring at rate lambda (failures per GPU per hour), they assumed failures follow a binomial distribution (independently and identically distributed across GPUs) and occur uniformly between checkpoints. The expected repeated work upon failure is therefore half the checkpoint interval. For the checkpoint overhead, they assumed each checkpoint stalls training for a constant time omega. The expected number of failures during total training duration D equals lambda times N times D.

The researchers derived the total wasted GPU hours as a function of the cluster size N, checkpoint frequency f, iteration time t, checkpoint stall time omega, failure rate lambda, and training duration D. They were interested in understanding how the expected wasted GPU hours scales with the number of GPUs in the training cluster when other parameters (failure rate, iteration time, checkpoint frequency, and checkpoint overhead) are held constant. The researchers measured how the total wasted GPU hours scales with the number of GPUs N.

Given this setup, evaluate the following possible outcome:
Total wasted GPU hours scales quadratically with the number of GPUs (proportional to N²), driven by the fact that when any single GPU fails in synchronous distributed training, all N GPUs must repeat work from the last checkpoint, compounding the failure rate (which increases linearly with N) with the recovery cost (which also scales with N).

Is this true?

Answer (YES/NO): YES